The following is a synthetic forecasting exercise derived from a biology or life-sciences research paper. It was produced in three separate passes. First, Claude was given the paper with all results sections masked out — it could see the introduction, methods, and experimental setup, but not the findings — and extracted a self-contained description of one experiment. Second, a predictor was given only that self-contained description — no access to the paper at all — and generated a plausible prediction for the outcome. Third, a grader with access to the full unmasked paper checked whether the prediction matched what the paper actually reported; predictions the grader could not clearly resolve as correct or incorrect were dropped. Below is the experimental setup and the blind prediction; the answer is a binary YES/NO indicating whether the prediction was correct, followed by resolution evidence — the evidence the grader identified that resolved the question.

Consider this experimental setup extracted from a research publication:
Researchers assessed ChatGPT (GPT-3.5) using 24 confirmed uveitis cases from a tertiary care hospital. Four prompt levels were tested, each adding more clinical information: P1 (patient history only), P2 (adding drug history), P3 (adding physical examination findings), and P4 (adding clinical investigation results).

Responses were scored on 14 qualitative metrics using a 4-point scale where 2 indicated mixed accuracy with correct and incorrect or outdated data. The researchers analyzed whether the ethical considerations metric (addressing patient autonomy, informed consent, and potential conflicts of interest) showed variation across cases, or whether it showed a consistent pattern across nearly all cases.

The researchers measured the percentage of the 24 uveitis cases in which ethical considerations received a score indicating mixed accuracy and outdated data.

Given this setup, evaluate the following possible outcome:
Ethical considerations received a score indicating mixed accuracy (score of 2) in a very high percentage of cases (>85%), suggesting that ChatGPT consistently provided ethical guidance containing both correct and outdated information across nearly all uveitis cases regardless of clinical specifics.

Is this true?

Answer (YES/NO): YES